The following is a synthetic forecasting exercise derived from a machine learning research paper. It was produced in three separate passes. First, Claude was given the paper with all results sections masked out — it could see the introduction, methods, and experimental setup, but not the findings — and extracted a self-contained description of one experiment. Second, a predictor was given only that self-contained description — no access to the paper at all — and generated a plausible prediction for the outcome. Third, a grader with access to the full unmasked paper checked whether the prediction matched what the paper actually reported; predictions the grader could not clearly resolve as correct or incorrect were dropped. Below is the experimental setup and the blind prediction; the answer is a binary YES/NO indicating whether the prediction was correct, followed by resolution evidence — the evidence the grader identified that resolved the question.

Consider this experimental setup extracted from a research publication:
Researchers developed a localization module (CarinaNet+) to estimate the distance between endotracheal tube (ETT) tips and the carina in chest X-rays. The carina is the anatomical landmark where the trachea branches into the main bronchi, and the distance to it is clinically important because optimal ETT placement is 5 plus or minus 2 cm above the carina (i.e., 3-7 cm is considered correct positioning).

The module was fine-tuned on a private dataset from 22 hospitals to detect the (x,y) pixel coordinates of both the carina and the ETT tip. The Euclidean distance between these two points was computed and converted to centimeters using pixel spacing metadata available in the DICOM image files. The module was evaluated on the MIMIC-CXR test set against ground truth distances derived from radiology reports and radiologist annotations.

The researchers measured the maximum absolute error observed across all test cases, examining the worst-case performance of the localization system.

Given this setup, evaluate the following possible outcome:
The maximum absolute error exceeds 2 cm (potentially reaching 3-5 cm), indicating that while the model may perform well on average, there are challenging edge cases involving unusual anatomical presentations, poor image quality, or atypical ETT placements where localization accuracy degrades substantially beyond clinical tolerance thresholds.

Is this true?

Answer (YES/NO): NO